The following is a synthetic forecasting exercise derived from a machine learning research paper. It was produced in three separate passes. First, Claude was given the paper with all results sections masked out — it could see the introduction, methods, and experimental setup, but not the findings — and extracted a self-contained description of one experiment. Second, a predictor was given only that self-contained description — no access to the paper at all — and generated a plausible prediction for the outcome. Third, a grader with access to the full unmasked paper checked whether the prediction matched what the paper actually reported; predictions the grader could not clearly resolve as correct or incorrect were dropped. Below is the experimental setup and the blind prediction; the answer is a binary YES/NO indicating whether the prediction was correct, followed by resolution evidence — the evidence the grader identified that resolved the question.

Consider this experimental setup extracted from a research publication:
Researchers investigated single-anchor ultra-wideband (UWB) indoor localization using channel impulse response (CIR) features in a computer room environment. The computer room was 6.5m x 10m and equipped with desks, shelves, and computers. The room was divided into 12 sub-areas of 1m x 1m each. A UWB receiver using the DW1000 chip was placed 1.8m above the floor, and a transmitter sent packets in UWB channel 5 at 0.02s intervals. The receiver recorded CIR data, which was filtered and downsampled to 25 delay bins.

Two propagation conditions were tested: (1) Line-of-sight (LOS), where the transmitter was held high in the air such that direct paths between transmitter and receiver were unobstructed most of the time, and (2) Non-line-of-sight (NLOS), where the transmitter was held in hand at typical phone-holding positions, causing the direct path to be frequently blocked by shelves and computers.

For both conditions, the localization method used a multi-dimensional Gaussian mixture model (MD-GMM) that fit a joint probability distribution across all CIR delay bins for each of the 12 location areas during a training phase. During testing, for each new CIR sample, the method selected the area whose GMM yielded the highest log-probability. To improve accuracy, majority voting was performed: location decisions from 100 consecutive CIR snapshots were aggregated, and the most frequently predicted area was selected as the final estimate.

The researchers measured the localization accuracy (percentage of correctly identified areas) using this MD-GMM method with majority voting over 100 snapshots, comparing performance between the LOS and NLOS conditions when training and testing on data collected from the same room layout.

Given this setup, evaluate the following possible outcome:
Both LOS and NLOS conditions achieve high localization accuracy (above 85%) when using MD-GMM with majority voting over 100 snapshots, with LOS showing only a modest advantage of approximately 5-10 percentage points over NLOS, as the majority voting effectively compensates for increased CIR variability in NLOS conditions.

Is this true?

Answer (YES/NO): NO